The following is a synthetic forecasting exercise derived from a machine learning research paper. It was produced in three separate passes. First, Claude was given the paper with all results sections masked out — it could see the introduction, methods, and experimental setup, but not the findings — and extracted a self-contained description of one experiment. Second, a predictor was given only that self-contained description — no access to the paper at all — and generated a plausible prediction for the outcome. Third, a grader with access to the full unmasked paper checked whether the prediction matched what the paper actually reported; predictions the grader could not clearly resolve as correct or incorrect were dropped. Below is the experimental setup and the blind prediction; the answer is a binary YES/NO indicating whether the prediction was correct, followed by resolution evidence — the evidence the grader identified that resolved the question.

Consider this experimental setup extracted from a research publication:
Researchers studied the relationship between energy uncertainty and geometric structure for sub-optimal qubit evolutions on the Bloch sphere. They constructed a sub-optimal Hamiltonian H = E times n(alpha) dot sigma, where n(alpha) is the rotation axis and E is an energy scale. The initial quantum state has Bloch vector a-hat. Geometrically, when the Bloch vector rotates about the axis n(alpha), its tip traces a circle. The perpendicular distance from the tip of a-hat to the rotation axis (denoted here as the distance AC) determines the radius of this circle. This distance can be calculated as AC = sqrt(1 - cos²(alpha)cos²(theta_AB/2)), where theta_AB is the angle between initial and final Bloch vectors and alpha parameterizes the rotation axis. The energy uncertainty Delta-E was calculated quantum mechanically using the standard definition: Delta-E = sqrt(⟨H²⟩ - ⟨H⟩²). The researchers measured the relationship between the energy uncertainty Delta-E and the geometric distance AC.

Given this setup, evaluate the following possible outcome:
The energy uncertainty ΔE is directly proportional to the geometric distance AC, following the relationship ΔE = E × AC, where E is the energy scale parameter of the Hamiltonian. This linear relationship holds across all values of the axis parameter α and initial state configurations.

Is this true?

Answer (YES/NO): YES